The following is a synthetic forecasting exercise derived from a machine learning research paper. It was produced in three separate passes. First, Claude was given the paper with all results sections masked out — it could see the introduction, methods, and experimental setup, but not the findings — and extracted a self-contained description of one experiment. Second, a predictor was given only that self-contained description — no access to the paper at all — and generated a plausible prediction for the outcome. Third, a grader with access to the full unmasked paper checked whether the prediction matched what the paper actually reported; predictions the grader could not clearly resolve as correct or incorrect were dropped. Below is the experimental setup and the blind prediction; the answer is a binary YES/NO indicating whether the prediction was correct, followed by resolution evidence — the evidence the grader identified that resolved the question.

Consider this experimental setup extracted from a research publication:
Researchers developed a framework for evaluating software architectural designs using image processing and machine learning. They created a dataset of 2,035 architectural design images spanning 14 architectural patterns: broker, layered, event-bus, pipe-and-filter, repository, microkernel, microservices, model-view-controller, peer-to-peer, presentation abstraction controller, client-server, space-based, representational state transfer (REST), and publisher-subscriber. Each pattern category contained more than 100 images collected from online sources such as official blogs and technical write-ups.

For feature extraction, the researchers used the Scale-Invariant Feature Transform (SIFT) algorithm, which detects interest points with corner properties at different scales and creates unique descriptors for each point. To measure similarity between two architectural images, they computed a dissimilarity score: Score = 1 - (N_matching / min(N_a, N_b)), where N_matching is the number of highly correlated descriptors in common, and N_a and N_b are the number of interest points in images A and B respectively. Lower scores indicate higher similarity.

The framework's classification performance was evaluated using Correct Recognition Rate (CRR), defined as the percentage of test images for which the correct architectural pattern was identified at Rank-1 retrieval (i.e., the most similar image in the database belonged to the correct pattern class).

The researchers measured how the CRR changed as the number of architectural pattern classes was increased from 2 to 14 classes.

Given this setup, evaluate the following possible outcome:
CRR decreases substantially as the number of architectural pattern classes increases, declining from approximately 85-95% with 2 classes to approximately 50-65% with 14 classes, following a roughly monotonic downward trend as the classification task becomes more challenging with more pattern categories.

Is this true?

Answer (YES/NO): NO